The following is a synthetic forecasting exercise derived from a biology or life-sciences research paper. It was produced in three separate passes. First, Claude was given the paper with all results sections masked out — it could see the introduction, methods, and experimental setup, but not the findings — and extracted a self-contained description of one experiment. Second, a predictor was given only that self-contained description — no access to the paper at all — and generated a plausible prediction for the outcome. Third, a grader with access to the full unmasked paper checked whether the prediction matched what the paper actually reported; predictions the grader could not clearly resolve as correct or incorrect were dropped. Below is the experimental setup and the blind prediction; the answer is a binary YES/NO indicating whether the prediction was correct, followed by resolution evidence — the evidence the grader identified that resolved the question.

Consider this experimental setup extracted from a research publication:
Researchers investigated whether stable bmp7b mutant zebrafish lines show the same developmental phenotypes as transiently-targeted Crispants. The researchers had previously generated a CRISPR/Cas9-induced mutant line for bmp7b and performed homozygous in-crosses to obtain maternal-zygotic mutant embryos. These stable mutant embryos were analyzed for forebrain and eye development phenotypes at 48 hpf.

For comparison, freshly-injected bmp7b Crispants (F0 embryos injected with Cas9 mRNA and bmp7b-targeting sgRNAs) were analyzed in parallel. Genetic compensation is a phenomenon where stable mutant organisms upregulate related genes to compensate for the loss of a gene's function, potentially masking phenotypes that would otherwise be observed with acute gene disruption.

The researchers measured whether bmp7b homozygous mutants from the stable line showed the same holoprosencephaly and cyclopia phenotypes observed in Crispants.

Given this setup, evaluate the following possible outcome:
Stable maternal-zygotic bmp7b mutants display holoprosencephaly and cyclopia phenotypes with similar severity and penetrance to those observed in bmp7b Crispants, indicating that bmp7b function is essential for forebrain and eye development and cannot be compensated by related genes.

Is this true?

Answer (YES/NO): NO